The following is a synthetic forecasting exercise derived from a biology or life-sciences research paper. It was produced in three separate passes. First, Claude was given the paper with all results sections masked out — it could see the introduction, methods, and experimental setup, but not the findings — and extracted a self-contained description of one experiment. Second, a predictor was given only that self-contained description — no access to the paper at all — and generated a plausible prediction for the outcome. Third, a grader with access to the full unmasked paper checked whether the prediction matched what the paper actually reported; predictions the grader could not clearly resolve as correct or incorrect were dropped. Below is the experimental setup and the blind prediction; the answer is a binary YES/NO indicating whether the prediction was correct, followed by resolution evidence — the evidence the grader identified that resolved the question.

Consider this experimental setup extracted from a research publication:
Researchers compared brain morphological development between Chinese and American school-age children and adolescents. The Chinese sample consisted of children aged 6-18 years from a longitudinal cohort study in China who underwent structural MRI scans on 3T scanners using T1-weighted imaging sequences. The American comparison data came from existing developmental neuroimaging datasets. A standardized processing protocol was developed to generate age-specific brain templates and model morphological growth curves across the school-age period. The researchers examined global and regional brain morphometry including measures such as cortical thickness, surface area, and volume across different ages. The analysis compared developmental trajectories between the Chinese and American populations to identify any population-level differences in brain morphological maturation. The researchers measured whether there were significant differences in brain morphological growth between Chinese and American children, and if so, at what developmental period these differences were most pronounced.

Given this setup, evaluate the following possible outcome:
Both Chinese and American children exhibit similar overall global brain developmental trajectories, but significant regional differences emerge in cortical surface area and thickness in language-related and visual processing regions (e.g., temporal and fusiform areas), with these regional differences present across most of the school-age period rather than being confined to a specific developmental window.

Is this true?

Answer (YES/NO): NO